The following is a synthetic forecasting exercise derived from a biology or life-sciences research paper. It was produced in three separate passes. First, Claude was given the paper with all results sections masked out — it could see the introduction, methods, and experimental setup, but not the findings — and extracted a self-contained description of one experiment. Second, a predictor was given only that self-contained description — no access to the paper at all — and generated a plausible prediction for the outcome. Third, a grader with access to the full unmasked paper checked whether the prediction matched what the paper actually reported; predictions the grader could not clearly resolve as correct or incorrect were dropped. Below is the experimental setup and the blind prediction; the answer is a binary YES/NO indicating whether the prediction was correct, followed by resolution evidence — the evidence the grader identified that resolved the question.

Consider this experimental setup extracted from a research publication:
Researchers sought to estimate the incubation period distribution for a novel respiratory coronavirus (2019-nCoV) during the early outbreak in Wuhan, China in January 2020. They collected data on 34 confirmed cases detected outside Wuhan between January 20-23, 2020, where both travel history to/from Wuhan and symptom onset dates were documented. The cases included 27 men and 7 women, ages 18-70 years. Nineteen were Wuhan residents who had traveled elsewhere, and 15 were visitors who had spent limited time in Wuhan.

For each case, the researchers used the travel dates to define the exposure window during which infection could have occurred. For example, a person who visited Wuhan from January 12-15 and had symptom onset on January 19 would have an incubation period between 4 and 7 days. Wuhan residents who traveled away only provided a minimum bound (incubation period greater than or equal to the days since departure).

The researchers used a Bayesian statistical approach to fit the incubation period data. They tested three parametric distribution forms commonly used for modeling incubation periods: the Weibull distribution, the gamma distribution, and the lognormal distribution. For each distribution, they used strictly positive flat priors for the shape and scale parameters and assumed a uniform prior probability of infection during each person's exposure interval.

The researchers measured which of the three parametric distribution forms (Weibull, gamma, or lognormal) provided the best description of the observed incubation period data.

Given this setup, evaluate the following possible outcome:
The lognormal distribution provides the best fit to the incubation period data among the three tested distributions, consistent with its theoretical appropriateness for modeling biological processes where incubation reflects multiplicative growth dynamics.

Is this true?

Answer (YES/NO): NO